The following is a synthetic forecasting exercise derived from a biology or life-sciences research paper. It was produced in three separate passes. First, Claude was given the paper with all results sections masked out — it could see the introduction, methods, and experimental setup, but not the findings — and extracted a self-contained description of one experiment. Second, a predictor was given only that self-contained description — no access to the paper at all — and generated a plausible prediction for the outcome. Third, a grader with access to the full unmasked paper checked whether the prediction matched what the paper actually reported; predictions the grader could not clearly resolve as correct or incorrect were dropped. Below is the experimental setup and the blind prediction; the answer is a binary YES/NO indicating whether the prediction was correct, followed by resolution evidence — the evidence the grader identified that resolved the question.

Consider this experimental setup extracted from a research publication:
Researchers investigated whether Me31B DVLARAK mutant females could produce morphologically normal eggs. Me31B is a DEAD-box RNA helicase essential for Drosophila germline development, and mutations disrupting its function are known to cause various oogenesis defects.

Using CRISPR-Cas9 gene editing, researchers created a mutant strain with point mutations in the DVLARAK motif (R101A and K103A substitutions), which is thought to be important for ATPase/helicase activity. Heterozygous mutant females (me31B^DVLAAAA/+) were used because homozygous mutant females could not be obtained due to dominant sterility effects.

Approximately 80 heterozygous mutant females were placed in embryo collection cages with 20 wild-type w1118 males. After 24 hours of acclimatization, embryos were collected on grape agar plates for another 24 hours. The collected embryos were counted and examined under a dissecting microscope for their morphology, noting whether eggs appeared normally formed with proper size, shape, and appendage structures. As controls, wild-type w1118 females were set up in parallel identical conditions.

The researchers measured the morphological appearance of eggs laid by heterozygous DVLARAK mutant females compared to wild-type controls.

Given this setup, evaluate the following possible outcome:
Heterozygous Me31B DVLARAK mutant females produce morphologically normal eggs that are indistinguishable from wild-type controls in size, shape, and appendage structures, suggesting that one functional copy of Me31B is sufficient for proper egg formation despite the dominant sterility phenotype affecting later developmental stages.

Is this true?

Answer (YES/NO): NO